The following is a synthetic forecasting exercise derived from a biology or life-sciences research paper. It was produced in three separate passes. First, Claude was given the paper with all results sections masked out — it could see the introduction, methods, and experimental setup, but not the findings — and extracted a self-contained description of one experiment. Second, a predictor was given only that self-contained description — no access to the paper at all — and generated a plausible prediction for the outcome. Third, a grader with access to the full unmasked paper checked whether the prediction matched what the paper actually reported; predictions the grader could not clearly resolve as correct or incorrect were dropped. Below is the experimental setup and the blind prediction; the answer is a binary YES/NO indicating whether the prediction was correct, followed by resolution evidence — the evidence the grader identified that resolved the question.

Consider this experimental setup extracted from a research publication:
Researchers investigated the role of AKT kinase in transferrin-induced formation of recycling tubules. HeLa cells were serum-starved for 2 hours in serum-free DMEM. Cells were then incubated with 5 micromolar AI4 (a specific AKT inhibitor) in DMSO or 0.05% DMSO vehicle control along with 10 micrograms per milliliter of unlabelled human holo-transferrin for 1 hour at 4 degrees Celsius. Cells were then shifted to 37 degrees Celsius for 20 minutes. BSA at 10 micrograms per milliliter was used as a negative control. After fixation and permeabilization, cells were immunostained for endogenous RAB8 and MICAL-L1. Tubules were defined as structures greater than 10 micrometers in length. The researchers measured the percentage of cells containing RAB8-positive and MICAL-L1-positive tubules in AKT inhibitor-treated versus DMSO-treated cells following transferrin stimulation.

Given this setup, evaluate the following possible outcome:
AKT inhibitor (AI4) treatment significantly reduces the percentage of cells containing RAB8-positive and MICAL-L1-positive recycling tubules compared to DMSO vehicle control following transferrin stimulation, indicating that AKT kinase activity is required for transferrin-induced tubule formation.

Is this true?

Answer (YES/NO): YES